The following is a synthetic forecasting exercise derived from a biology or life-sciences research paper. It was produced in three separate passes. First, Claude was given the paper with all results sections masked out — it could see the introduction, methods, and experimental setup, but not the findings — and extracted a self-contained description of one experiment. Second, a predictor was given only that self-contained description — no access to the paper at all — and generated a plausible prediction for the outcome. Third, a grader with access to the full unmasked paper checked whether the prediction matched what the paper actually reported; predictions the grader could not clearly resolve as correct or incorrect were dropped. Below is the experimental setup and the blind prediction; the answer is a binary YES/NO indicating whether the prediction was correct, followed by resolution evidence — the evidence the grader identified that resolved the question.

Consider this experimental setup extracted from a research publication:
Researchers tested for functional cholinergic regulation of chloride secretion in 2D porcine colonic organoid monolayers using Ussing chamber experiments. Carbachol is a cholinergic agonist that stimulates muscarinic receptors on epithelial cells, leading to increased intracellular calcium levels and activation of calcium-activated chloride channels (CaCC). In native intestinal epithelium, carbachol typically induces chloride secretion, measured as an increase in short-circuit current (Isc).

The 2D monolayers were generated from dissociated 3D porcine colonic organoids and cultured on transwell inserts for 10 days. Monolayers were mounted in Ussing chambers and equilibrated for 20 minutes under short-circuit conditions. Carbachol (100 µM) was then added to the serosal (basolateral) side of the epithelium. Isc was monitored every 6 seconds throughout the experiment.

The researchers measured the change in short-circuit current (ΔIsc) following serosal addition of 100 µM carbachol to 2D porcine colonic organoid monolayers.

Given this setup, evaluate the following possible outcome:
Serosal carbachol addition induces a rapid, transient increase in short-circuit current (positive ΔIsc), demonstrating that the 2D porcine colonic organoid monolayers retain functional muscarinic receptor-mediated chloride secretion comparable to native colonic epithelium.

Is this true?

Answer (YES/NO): NO